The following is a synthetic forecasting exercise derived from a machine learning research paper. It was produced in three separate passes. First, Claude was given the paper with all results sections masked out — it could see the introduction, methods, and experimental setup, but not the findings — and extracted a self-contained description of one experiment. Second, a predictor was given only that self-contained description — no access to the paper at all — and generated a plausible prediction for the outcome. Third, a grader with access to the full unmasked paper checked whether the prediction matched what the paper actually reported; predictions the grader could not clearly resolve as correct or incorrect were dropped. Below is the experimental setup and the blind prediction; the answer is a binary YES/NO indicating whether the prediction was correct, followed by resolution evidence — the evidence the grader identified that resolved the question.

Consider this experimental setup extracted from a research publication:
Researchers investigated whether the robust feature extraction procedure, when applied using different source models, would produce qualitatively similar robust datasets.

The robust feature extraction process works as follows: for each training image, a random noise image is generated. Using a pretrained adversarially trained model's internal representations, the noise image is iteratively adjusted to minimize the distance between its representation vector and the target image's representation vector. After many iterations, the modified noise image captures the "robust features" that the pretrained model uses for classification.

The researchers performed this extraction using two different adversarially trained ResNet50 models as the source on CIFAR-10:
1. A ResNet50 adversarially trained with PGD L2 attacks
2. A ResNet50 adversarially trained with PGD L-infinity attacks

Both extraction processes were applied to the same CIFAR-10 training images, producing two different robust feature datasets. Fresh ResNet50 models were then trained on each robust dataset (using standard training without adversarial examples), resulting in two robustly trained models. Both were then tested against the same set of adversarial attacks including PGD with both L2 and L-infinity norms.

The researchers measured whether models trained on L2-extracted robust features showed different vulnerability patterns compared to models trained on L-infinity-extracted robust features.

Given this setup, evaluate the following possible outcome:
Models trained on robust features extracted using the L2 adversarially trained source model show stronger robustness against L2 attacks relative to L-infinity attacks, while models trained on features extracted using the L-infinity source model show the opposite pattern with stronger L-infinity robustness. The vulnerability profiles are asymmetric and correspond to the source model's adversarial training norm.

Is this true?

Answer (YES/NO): NO